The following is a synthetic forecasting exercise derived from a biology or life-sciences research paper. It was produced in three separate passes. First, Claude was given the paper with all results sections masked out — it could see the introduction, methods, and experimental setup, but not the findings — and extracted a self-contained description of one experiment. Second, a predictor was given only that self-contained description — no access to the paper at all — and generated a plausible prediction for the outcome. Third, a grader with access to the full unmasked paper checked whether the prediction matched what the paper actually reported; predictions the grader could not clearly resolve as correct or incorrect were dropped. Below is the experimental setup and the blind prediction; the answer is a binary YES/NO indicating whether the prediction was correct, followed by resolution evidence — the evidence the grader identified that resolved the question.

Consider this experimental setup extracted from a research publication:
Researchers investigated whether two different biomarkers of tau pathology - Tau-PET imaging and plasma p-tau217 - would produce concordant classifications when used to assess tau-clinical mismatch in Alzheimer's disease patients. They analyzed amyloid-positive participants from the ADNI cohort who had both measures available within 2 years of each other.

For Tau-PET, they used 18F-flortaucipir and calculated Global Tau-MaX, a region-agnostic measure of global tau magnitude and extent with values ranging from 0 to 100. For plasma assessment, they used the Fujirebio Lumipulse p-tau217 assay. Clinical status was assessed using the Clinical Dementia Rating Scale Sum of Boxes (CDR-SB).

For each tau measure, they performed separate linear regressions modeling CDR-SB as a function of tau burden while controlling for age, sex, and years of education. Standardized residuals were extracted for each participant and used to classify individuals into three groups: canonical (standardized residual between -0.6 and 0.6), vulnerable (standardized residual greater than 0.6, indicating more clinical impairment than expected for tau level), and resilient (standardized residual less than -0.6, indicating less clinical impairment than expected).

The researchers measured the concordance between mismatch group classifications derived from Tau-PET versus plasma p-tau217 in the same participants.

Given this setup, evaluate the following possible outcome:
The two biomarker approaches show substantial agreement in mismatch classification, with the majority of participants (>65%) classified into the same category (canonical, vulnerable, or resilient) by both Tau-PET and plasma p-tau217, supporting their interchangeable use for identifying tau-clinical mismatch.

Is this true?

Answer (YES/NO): YES